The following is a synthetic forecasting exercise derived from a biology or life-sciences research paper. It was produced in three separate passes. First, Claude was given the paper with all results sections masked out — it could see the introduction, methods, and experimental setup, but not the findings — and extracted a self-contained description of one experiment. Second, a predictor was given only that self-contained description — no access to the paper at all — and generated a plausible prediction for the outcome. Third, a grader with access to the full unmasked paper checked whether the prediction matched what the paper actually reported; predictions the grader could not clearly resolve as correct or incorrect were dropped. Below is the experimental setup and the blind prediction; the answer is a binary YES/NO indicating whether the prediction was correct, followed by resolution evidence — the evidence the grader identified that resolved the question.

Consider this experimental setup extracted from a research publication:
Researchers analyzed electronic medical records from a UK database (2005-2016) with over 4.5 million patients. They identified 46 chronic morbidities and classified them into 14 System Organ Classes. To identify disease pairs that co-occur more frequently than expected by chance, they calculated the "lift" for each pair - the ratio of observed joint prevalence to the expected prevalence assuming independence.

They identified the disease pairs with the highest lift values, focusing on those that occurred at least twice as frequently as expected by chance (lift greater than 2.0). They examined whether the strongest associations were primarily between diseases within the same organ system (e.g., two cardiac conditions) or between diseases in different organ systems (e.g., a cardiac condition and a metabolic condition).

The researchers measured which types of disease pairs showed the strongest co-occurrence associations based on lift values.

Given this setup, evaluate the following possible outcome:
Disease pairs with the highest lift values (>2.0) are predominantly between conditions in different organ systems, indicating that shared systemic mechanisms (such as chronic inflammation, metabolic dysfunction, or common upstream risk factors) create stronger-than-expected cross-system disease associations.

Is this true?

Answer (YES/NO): NO